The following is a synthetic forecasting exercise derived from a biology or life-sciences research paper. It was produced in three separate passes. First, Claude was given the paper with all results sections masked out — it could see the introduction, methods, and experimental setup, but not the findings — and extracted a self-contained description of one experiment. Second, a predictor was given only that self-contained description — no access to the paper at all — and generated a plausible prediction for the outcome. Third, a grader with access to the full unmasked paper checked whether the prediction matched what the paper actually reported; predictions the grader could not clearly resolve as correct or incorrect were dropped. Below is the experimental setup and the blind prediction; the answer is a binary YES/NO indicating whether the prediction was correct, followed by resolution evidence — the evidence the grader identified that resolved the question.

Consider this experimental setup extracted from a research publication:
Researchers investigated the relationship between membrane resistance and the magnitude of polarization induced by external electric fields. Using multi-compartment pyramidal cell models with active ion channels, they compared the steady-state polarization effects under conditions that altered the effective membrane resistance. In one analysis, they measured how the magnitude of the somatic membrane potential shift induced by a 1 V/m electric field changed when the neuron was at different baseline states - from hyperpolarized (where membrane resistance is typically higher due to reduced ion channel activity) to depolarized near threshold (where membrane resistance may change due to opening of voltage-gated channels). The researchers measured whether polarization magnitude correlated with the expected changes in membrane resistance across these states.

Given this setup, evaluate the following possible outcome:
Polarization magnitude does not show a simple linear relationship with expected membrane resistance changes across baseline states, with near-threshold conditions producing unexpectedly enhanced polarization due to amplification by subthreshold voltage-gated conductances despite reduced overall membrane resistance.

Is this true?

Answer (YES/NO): YES